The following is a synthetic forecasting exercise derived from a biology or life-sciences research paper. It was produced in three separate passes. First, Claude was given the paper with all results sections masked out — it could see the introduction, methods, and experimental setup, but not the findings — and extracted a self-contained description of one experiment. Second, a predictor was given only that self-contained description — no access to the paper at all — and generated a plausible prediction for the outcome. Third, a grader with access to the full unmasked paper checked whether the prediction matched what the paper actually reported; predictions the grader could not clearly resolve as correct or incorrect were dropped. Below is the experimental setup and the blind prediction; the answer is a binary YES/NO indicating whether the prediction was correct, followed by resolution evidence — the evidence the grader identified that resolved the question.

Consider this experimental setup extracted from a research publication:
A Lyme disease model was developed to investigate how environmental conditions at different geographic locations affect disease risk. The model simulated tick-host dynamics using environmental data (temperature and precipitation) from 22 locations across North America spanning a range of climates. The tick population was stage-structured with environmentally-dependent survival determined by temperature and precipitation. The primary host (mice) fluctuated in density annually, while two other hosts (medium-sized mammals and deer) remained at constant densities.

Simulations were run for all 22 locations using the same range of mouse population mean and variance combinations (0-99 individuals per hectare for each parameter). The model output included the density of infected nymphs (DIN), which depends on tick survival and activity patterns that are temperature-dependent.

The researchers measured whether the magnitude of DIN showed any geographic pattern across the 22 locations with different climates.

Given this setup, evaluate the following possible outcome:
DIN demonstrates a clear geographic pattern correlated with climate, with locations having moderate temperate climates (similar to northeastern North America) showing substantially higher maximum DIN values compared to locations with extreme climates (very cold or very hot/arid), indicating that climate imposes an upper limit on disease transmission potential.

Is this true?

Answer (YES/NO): NO